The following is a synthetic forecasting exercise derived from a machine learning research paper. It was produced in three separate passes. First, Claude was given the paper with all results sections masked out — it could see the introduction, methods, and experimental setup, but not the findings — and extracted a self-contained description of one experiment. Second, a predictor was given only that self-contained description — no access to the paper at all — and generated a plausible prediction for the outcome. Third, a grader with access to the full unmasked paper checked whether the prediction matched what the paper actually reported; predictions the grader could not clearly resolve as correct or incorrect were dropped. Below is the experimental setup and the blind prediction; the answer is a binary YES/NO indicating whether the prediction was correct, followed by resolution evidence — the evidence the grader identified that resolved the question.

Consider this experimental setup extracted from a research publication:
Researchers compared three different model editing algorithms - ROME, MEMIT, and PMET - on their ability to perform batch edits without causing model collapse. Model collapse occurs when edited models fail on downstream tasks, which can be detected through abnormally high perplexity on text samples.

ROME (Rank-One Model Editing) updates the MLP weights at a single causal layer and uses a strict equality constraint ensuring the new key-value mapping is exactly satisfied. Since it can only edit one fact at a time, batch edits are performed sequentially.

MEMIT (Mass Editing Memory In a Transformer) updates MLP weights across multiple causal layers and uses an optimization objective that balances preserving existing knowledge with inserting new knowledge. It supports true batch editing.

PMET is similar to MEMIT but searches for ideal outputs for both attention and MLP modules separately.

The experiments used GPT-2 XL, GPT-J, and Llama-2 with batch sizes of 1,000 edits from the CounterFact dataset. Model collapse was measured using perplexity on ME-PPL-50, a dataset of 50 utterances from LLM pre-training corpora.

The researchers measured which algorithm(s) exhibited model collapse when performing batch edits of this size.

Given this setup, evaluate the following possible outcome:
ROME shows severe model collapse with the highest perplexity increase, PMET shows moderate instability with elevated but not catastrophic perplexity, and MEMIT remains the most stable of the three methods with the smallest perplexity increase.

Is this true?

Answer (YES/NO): NO